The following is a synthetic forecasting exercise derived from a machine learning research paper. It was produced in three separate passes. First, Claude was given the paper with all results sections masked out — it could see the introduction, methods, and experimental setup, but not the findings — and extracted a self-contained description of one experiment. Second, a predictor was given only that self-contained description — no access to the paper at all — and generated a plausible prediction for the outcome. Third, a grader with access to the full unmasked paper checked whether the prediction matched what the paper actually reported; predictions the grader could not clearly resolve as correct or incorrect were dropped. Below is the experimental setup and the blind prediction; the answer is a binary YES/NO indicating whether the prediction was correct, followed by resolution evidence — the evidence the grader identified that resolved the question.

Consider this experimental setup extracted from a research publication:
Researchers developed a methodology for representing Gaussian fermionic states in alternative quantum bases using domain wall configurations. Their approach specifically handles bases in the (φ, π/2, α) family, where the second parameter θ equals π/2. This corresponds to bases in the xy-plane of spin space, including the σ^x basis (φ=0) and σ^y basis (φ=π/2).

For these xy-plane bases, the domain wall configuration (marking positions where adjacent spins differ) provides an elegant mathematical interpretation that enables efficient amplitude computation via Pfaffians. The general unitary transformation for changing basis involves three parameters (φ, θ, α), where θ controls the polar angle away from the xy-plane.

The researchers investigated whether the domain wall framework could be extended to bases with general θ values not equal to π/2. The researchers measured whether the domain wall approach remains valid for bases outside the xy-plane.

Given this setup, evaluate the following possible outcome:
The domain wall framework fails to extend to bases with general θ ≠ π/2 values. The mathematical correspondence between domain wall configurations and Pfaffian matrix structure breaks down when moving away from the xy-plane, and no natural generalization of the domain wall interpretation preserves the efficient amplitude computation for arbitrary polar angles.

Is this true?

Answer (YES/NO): NO